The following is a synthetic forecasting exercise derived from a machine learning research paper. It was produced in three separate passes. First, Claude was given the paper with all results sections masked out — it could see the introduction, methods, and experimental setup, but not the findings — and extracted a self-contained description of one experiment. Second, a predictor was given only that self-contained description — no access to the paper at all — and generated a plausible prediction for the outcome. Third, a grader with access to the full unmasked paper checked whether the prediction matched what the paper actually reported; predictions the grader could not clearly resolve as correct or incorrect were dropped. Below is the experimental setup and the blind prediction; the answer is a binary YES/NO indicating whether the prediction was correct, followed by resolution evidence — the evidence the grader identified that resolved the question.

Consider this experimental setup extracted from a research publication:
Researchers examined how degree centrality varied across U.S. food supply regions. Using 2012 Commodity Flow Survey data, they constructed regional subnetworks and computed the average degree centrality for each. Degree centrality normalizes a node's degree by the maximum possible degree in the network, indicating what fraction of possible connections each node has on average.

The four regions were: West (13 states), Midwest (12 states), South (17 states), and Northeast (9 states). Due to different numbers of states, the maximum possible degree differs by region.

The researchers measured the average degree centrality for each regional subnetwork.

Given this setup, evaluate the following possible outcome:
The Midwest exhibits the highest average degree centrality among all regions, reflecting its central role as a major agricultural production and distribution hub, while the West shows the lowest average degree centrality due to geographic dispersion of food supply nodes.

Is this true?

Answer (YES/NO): YES